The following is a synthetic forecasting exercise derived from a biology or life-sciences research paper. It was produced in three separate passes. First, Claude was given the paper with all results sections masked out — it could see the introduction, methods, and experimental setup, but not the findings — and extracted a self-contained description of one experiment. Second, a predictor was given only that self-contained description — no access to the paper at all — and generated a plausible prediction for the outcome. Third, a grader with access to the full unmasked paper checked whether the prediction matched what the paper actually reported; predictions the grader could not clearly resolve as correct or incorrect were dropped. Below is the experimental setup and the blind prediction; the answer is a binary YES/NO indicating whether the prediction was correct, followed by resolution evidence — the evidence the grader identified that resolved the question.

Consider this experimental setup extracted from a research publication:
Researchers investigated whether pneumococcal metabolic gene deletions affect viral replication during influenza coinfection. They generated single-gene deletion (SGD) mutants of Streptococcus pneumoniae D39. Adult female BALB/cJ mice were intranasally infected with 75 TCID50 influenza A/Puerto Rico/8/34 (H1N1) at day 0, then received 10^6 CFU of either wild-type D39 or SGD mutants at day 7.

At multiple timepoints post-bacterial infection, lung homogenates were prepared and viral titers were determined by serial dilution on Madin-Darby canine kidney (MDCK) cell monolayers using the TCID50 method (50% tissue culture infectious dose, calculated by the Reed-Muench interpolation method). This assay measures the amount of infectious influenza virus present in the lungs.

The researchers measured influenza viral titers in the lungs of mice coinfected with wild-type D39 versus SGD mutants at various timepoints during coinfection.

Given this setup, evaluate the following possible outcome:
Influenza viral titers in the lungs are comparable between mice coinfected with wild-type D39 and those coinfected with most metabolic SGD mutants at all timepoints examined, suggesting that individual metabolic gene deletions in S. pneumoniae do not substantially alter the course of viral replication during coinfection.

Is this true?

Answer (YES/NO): YES